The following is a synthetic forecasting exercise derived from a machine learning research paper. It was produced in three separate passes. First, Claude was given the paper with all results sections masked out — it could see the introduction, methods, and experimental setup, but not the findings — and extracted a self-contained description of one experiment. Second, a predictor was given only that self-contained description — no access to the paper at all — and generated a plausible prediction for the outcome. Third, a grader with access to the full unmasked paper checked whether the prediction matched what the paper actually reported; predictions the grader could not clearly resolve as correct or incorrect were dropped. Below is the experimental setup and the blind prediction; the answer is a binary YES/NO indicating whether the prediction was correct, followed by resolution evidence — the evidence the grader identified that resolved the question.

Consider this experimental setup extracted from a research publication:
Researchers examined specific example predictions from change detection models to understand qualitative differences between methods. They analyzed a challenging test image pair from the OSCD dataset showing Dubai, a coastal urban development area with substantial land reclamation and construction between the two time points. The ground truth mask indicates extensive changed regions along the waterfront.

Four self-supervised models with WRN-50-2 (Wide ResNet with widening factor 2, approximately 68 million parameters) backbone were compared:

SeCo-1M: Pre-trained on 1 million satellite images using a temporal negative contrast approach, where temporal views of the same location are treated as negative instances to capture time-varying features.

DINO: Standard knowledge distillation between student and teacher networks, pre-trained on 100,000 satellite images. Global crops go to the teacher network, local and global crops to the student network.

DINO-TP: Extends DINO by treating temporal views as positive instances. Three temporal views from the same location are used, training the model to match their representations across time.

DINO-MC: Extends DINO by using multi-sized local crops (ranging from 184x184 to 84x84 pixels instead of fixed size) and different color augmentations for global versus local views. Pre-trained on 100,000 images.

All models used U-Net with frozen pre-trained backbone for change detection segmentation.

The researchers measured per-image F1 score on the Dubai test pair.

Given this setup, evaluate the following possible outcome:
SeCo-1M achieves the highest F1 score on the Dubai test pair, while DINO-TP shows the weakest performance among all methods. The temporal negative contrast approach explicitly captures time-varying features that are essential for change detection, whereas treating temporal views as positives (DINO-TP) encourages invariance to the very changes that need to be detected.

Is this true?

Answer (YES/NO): NO